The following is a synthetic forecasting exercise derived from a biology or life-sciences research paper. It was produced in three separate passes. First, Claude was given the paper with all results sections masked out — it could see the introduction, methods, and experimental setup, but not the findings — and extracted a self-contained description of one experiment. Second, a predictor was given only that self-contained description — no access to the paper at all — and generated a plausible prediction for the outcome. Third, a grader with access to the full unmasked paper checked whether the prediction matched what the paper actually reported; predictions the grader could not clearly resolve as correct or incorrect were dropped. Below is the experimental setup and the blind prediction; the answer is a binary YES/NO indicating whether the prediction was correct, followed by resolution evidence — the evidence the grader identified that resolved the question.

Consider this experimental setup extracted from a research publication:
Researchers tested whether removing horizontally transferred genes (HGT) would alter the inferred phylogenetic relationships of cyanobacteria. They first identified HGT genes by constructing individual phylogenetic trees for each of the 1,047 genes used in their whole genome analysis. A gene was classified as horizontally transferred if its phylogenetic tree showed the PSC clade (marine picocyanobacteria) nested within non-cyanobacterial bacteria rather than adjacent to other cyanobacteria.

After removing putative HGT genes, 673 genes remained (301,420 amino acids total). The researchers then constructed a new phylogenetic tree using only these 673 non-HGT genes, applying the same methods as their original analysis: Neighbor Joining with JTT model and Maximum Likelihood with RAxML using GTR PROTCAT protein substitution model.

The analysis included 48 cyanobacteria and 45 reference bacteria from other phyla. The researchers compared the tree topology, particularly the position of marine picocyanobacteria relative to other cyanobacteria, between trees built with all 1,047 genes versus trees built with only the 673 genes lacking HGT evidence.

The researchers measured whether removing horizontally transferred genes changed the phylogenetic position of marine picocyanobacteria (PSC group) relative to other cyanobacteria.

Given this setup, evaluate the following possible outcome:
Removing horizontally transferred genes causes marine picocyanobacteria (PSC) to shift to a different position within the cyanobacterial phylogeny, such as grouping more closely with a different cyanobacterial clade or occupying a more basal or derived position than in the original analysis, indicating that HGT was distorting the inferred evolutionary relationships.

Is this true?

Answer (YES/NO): NO